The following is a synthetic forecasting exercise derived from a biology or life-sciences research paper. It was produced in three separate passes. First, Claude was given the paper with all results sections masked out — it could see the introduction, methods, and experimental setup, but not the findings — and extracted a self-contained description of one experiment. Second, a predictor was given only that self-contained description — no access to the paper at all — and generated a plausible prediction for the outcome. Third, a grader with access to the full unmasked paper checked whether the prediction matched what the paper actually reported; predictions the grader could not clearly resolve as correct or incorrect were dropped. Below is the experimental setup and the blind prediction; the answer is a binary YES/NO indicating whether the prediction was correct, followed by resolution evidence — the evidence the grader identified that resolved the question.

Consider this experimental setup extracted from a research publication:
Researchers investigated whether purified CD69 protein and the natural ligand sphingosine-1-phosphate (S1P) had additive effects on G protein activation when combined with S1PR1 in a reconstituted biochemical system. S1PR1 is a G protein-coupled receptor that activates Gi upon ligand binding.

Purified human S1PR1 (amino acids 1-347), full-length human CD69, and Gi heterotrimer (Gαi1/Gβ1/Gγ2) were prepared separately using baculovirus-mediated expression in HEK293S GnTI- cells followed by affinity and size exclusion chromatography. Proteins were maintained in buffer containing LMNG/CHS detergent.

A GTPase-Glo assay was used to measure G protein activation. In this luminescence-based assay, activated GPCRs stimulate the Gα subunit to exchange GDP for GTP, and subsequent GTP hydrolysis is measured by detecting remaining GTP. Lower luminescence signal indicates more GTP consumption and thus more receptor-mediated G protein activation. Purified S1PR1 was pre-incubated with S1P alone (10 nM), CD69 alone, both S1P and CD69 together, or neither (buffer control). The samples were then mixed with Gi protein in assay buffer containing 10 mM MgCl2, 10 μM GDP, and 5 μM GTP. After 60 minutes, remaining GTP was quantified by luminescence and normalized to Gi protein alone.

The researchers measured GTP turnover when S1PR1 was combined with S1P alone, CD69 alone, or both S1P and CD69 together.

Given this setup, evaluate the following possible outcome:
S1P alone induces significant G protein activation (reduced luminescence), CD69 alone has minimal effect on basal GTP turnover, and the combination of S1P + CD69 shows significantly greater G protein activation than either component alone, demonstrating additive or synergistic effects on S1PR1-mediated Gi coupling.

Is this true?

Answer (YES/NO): NO